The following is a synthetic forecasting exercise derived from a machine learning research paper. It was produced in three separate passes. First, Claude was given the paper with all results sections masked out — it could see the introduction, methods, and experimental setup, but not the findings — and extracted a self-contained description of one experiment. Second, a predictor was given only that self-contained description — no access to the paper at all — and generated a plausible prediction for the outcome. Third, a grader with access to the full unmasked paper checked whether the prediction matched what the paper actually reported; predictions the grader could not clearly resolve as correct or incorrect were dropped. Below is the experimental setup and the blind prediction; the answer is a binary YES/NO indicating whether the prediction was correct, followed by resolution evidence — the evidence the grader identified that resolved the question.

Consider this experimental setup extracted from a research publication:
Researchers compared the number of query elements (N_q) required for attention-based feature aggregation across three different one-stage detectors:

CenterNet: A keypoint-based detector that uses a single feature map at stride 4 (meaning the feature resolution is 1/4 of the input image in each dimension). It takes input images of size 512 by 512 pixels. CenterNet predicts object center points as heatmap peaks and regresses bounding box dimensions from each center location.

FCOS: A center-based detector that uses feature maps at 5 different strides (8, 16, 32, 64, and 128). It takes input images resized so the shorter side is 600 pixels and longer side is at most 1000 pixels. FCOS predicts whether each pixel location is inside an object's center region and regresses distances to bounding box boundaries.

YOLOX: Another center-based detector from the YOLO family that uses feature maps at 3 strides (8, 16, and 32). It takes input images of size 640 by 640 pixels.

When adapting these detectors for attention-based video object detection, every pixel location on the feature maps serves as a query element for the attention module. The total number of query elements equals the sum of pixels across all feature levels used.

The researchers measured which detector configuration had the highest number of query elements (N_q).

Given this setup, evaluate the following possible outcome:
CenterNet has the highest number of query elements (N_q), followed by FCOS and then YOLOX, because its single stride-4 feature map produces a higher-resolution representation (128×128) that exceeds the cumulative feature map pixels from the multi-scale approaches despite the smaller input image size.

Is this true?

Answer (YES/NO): YES